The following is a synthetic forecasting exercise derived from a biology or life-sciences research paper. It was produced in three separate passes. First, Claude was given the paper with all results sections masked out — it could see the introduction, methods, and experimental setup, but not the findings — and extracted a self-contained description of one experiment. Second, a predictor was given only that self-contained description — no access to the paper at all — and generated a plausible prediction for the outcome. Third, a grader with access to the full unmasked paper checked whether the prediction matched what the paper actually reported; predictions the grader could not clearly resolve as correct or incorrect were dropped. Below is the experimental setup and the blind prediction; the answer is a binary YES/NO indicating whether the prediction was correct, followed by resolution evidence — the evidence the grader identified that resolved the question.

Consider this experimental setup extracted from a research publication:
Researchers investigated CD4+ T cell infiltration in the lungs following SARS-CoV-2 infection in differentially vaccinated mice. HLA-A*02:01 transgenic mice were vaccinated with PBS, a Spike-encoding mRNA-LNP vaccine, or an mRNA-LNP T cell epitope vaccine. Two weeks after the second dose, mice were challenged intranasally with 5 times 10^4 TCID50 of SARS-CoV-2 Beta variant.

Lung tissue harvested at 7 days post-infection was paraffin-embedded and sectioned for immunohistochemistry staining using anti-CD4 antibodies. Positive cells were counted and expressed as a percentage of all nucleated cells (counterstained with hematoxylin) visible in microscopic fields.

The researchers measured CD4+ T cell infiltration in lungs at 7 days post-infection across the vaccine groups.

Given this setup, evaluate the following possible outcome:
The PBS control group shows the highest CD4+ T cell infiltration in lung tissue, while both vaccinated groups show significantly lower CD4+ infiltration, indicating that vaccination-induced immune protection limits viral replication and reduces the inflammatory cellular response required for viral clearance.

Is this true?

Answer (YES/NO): NO